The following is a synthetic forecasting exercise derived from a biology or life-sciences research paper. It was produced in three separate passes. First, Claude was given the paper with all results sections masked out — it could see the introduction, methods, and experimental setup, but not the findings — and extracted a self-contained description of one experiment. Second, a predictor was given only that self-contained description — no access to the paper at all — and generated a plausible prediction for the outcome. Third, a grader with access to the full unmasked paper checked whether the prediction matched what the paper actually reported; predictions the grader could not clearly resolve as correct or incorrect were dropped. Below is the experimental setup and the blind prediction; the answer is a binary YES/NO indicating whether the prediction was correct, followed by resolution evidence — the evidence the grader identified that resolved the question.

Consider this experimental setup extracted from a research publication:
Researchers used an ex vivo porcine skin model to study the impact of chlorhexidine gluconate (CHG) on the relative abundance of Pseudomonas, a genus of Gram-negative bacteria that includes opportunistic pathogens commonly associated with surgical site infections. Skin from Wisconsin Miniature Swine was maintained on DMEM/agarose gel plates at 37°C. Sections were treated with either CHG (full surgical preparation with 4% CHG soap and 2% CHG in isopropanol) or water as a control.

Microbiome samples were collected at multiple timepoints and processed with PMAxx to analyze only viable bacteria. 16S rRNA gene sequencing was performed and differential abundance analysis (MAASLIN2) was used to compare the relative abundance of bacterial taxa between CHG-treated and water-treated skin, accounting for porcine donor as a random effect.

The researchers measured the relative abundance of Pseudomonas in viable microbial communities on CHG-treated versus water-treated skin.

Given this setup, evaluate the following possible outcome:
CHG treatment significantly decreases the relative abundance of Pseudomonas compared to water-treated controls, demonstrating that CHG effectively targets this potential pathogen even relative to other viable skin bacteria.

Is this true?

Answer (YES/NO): NO